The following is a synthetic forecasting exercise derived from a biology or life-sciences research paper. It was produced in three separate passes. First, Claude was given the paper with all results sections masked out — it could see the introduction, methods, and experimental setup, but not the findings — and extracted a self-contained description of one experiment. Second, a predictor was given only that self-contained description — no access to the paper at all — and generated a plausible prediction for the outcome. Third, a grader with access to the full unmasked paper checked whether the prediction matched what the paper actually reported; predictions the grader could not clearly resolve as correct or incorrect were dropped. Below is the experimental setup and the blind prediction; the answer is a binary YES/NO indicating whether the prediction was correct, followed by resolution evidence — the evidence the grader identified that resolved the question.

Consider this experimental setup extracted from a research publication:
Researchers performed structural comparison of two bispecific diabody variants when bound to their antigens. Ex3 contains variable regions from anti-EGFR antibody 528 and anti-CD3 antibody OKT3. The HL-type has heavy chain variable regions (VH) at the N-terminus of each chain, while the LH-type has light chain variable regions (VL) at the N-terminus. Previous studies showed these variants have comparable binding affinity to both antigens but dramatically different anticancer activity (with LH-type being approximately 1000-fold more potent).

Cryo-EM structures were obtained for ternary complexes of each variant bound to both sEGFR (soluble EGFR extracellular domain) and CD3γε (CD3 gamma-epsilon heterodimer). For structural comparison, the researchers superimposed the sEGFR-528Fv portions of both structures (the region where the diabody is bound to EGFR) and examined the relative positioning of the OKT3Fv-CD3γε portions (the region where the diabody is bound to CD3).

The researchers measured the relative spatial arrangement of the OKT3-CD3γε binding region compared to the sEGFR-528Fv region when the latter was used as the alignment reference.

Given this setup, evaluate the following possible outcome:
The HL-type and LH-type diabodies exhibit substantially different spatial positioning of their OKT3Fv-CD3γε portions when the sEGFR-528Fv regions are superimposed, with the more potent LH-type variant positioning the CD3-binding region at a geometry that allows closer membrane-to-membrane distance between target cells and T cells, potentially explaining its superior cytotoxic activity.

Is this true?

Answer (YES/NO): NO